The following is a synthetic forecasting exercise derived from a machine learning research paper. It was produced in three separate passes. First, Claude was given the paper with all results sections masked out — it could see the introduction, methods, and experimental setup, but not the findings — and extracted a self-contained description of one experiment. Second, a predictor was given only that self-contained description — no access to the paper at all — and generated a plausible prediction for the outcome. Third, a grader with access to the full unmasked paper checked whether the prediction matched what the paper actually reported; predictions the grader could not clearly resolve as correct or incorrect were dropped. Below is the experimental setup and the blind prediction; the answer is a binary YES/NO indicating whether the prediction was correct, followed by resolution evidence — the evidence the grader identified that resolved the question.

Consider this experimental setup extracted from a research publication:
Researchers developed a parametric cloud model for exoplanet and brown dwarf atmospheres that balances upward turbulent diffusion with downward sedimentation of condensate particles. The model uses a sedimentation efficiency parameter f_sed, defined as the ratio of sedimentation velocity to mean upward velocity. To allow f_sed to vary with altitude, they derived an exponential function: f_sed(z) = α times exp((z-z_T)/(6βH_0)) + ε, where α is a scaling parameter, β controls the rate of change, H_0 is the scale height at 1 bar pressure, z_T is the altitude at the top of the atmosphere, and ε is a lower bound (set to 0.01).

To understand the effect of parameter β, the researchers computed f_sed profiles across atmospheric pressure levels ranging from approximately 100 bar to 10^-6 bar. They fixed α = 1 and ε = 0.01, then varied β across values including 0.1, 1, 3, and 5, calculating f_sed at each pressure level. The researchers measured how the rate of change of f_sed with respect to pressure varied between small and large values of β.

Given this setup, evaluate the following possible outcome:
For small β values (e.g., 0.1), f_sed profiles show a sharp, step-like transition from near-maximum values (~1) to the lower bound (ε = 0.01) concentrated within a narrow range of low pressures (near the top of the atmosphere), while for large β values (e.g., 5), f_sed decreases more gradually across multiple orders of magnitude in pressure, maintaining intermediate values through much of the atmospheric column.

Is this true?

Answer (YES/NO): NO